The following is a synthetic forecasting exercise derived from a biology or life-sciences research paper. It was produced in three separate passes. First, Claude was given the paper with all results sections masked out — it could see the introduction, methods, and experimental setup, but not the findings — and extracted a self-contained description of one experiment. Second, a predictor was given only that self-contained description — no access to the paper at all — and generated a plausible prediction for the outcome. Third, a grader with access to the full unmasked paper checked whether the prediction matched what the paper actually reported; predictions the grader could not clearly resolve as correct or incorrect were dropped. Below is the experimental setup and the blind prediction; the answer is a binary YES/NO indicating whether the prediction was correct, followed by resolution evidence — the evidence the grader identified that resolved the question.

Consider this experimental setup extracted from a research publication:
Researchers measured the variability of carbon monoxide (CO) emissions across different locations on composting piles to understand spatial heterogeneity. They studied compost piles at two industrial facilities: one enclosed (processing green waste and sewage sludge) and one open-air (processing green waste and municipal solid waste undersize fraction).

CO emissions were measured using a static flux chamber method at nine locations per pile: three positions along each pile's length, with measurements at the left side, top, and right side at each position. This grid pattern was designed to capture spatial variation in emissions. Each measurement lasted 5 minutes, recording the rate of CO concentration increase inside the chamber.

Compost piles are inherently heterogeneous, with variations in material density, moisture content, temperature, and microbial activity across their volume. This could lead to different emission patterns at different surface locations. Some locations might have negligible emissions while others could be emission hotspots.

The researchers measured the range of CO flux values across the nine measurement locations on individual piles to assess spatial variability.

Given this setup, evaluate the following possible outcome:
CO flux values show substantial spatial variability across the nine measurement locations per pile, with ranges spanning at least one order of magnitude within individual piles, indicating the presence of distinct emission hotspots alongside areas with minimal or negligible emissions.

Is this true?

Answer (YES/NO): YES